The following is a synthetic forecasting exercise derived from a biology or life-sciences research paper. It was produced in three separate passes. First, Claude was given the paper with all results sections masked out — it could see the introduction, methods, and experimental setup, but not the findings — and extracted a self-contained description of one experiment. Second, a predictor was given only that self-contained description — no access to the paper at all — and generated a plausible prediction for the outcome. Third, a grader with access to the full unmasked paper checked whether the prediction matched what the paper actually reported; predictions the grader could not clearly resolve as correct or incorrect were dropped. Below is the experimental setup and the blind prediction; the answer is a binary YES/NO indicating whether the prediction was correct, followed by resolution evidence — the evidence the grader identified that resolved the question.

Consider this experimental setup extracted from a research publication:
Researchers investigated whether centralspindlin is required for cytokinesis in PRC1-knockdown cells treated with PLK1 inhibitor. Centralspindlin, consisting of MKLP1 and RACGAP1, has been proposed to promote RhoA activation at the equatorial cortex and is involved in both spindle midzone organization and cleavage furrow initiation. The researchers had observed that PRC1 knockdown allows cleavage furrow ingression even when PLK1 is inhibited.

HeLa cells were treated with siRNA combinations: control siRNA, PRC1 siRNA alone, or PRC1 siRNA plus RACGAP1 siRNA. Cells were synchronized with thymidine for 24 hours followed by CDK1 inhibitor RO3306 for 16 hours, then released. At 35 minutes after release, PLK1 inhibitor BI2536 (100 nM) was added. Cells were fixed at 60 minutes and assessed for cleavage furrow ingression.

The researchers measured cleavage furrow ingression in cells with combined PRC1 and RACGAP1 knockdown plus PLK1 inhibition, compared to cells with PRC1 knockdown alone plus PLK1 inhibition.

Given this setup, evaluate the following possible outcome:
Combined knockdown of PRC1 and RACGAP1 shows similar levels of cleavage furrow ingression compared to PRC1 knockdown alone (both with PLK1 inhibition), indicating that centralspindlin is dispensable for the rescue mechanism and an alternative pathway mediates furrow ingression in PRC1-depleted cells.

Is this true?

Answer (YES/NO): NO